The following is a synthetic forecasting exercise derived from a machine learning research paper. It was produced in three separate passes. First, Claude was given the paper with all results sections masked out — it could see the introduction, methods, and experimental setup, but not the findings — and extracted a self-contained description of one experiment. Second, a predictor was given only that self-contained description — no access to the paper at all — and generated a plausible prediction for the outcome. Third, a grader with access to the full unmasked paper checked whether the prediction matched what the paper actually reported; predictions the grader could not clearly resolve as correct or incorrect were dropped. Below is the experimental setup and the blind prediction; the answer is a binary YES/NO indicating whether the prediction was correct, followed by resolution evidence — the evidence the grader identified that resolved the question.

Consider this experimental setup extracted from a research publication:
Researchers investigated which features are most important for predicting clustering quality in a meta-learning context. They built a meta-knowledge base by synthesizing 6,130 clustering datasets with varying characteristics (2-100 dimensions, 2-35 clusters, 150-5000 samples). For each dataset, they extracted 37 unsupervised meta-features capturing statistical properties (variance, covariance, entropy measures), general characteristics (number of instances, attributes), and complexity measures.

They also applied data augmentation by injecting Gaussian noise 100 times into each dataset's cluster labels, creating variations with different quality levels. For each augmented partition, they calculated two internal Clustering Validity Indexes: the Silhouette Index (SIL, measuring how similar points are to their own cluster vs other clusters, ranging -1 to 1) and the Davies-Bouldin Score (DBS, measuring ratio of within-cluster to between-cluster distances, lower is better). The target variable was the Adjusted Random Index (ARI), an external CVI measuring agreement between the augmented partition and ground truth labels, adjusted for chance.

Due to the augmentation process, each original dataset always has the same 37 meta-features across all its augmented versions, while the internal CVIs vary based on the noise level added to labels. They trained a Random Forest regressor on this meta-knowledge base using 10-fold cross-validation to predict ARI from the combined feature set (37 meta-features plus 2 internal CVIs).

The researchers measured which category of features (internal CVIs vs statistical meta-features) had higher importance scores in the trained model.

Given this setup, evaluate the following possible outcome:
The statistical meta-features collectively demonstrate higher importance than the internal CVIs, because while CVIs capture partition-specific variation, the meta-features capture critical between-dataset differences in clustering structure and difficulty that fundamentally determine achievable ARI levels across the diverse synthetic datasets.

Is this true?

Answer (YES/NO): NO